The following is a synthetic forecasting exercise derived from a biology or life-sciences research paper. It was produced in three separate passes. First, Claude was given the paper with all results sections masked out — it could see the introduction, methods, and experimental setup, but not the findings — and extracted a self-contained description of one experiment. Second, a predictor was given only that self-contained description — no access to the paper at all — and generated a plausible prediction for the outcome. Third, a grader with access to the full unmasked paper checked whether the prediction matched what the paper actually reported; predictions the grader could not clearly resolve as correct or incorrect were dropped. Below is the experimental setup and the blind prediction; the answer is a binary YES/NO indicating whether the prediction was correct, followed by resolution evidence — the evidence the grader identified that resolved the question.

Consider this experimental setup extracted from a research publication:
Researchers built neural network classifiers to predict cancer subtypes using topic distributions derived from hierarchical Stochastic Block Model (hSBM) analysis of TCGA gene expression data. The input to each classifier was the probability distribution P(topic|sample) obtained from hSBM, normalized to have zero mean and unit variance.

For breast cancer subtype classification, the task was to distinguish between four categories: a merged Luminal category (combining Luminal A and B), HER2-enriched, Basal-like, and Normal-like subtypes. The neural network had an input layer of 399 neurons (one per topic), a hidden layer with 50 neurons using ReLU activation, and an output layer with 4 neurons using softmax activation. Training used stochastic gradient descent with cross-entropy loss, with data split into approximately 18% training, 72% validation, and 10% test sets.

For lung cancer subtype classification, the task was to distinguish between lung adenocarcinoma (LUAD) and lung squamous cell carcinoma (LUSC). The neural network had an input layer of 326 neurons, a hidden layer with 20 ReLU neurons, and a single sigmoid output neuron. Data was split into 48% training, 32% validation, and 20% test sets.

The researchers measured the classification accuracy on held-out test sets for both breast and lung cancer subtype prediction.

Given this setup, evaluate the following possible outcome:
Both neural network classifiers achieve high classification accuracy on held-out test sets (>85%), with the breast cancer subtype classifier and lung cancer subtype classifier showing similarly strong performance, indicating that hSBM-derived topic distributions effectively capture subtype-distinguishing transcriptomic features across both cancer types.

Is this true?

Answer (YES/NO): YES